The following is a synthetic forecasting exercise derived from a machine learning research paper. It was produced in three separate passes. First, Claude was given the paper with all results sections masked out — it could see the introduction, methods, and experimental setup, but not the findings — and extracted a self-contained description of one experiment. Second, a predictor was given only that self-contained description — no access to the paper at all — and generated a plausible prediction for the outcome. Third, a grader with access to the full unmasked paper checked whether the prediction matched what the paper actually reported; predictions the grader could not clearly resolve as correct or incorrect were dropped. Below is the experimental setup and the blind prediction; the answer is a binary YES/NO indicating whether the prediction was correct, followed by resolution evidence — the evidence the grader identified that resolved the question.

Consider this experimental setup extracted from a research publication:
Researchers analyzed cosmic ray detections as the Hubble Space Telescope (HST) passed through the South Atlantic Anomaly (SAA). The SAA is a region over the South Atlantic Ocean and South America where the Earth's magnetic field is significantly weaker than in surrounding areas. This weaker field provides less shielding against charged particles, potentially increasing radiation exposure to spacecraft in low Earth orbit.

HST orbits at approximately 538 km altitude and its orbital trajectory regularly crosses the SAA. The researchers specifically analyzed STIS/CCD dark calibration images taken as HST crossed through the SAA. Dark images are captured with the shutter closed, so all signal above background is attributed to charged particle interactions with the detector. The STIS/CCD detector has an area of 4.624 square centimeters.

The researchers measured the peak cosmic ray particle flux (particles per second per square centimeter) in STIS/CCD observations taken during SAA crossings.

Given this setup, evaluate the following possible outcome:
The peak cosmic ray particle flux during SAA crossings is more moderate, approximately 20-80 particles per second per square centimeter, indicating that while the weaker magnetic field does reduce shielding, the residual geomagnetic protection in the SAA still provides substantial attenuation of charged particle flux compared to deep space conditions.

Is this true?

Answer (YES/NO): NO